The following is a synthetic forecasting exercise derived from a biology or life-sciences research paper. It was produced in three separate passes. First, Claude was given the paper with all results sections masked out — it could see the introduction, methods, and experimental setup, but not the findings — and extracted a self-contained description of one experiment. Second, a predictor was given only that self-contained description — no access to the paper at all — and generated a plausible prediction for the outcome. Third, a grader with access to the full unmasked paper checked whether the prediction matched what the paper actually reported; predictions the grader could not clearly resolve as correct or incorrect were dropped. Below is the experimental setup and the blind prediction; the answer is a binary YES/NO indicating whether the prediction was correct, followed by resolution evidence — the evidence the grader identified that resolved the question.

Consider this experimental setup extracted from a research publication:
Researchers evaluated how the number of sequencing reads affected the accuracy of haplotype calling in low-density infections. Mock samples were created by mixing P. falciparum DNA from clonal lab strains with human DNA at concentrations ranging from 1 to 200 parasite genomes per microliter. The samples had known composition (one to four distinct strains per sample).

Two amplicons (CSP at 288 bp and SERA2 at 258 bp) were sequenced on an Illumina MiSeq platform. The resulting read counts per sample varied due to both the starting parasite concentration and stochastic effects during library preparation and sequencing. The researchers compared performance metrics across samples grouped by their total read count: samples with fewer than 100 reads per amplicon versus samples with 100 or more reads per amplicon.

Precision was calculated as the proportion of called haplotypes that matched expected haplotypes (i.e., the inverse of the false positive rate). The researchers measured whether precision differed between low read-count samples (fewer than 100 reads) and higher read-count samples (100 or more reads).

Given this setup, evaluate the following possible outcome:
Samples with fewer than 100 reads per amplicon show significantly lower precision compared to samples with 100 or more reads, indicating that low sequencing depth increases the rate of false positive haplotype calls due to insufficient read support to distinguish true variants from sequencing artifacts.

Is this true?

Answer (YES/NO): YES